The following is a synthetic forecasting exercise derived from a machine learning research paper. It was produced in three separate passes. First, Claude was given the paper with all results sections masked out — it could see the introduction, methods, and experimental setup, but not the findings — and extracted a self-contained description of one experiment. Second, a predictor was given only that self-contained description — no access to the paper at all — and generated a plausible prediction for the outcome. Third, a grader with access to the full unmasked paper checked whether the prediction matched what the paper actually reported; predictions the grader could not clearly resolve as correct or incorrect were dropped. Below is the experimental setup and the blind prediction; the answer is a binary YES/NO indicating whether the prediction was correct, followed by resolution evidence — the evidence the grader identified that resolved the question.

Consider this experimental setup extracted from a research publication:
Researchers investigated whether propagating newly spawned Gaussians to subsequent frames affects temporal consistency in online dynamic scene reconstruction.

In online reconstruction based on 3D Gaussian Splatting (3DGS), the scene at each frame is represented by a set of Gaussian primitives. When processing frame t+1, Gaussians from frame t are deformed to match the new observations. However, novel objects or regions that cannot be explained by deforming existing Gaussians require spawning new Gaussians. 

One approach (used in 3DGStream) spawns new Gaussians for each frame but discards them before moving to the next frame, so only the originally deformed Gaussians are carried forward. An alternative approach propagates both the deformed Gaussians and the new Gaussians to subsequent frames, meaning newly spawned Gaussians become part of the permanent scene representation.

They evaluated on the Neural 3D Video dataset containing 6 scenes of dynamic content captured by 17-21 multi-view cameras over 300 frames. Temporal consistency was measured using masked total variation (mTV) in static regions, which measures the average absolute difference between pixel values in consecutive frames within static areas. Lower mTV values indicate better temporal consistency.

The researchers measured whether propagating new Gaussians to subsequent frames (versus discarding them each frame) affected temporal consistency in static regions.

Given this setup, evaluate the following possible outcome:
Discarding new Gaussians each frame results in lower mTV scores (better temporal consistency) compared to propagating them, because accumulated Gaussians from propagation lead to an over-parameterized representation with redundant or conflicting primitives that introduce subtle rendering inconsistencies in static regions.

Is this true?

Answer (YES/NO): NO